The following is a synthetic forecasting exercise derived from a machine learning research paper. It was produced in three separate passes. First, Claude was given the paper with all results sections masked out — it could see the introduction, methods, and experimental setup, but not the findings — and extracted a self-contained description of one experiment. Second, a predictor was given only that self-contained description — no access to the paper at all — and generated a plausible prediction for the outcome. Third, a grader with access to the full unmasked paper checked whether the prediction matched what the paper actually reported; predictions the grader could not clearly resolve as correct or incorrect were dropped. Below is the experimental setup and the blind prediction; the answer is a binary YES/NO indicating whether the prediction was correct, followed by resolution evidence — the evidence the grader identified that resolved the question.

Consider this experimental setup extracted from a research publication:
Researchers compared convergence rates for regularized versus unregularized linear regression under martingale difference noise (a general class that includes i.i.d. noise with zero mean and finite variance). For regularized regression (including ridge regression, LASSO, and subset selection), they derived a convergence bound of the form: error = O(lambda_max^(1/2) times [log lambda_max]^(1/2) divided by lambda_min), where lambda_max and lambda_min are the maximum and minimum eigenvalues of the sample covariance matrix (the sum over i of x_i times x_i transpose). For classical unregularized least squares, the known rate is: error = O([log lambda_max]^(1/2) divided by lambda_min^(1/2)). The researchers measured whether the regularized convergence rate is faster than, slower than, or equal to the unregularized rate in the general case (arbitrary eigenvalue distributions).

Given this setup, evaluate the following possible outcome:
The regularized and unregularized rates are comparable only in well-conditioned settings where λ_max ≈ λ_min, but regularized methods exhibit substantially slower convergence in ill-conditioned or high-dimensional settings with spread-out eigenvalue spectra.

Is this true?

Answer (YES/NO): NO